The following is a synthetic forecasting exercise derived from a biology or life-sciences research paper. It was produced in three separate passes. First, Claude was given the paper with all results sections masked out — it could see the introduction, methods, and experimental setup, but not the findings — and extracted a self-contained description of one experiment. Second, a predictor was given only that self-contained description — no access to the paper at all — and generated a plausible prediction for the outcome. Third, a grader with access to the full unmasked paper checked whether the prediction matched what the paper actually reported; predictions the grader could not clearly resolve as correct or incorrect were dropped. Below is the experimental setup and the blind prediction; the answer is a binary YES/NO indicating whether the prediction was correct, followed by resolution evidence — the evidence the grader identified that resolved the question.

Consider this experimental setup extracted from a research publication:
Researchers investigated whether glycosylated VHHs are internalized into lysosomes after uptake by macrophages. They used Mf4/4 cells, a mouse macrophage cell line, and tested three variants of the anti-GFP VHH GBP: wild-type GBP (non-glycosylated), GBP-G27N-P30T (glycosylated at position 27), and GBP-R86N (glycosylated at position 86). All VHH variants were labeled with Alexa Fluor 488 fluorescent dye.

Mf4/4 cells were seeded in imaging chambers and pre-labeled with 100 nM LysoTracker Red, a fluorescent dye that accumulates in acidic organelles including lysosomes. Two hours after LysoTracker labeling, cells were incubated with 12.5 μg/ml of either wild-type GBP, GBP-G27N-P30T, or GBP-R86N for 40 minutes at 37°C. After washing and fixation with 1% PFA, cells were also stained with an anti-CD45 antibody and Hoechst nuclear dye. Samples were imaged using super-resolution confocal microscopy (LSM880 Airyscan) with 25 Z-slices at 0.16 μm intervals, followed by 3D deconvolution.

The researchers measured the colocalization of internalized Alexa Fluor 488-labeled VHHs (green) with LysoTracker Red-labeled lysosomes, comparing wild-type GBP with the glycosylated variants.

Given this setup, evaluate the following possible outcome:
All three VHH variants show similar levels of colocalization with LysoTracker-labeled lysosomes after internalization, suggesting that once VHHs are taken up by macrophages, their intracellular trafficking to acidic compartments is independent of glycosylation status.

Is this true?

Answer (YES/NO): NO